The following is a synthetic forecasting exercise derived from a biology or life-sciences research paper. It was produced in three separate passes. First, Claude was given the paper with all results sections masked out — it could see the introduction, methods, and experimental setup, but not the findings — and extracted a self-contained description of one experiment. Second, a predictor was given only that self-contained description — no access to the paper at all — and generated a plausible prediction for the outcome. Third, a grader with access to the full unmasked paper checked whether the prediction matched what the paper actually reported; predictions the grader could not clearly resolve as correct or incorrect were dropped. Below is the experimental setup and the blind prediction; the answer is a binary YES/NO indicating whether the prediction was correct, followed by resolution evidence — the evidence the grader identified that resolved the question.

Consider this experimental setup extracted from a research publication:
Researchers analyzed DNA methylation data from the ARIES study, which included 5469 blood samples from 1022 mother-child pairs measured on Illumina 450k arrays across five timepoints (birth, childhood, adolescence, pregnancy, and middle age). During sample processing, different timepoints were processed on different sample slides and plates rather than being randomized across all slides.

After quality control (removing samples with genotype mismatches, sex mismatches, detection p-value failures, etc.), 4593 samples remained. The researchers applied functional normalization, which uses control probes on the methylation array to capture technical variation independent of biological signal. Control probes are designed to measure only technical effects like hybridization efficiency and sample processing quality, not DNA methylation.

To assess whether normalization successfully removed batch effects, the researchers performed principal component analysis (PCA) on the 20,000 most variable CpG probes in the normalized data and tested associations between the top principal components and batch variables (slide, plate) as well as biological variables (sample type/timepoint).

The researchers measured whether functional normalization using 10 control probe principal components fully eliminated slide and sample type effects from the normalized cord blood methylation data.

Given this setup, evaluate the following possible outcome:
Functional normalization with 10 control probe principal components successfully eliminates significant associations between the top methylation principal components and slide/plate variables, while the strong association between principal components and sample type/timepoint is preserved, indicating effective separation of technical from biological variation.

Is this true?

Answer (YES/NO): NO